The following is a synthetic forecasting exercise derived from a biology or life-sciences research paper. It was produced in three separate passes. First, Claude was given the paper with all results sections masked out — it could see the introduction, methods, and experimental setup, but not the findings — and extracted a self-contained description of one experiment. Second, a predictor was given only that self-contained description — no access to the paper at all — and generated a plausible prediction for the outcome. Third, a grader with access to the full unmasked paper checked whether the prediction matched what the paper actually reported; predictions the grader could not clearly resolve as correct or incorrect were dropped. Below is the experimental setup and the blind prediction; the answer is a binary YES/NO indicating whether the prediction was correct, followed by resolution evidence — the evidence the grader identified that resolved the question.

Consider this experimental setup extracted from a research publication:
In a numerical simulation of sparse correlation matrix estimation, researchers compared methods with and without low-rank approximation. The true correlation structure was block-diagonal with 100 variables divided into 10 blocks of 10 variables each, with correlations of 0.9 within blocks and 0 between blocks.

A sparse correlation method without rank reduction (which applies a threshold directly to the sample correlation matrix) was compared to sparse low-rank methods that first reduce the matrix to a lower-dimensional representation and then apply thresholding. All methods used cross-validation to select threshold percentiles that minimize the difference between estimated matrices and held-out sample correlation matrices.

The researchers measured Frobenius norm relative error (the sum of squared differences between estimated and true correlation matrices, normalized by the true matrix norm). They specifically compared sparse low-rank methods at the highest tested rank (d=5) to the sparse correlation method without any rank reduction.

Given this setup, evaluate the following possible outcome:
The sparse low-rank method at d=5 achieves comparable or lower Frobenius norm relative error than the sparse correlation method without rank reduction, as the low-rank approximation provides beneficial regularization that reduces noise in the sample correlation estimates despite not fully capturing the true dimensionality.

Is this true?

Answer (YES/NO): NO